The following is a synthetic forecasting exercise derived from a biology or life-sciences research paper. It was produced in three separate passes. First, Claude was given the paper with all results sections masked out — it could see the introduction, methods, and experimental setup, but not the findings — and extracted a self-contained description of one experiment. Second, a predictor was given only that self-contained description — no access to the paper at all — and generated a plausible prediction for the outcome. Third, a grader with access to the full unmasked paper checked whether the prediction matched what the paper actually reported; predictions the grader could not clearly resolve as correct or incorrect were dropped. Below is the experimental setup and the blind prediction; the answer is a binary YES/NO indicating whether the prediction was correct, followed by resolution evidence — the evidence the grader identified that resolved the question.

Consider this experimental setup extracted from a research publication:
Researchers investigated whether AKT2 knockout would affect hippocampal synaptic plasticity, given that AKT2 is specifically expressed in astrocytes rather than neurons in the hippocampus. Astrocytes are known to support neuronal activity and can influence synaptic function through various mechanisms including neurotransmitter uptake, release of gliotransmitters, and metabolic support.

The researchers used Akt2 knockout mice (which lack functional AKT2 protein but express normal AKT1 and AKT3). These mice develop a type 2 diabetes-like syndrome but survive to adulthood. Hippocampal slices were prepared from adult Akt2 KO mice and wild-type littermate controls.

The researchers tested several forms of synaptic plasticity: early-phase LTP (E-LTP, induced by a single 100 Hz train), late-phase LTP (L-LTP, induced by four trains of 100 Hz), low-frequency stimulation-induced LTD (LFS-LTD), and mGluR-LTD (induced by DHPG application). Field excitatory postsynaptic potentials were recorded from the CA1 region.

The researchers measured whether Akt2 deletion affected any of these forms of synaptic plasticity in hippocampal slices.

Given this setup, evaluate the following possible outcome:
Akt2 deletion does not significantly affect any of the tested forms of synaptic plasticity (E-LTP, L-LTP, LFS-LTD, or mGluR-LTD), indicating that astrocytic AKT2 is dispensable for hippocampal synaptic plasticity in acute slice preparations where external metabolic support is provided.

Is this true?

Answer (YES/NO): YES